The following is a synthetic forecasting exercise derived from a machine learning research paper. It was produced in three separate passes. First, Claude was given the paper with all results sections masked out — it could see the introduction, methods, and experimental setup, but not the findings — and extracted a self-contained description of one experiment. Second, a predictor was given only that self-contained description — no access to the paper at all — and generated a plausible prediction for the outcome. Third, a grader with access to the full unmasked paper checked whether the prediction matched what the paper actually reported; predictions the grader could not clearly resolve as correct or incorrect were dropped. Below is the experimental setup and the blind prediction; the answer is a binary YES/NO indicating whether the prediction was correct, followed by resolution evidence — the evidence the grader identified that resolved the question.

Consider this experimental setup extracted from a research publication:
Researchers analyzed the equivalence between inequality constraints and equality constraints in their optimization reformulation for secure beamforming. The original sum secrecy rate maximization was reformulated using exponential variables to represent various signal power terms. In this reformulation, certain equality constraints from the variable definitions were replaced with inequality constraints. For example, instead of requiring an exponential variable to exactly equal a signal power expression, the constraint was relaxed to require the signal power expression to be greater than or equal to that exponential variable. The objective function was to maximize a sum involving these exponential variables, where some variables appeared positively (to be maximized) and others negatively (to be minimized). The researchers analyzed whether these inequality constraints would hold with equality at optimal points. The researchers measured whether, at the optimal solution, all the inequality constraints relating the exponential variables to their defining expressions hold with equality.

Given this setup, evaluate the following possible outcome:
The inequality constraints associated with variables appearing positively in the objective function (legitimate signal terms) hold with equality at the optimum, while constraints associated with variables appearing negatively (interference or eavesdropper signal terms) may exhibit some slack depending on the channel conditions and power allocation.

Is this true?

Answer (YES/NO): NO